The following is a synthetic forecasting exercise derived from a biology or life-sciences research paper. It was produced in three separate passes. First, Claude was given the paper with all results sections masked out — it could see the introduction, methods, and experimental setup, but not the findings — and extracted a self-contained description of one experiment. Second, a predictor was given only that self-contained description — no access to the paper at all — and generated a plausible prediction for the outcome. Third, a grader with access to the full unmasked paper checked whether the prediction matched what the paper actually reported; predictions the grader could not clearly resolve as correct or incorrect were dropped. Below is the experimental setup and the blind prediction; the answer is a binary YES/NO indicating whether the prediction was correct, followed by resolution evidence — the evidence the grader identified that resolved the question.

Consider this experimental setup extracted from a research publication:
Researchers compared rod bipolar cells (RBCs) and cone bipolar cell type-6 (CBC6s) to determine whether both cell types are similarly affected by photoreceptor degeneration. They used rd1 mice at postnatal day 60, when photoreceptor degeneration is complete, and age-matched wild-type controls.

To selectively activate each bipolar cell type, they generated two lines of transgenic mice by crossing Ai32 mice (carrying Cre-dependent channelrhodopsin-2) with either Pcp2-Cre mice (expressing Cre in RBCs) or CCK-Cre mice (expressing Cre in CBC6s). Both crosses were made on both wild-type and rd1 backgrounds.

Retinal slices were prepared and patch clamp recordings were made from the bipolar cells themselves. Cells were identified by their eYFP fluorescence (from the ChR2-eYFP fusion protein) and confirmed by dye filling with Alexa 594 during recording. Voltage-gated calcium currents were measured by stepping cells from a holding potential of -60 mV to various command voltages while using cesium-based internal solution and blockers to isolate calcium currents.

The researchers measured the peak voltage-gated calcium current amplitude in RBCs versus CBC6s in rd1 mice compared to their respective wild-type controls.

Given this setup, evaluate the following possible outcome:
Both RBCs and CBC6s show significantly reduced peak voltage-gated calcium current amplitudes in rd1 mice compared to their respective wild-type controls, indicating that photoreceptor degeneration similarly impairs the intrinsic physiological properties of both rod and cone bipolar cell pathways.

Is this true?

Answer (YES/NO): YES